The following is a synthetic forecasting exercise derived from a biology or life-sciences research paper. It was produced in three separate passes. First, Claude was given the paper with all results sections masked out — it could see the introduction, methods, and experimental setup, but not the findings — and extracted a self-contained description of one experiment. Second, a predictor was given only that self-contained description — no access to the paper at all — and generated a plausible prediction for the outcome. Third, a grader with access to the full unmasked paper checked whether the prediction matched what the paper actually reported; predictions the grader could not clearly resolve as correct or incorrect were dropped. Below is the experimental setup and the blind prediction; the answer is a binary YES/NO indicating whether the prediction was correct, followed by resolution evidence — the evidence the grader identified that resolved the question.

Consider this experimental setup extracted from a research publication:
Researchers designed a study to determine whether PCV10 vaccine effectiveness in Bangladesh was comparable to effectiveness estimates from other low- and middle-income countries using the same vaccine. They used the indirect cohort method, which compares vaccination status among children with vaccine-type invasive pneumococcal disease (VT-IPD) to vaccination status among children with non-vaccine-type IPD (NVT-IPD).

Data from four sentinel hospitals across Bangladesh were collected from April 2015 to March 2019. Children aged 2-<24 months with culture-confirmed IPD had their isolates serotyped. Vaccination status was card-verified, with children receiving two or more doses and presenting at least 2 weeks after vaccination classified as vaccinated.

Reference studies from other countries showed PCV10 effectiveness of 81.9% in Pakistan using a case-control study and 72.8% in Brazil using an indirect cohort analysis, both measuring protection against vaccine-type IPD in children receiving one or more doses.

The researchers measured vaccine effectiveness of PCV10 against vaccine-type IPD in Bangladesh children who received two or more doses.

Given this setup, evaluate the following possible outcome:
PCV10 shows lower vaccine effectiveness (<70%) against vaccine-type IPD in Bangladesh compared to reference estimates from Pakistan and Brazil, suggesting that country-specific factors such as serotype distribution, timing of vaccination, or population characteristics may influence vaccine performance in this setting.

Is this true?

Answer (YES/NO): NO